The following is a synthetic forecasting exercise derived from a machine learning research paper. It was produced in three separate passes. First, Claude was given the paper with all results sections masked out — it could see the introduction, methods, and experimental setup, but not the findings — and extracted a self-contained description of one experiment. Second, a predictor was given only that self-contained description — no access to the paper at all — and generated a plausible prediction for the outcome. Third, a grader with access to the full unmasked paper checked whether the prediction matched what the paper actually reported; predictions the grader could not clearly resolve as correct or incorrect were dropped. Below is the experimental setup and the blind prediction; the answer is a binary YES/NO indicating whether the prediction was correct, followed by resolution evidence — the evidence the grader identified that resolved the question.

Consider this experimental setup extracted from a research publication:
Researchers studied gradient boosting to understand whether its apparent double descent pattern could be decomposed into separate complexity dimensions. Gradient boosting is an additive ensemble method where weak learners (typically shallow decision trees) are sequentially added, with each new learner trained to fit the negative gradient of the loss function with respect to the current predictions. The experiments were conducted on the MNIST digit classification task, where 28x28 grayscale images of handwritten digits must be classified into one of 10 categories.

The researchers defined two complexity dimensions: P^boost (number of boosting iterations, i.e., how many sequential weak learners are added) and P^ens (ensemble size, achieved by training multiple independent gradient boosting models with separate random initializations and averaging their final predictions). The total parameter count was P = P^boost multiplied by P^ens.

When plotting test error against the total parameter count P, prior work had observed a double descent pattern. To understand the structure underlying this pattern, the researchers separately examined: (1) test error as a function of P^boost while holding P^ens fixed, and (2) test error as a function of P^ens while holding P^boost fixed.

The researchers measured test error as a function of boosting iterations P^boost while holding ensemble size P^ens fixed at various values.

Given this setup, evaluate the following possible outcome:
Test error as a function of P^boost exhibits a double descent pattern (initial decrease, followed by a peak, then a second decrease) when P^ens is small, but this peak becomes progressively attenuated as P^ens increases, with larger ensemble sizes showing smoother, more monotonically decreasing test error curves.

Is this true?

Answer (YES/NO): NO